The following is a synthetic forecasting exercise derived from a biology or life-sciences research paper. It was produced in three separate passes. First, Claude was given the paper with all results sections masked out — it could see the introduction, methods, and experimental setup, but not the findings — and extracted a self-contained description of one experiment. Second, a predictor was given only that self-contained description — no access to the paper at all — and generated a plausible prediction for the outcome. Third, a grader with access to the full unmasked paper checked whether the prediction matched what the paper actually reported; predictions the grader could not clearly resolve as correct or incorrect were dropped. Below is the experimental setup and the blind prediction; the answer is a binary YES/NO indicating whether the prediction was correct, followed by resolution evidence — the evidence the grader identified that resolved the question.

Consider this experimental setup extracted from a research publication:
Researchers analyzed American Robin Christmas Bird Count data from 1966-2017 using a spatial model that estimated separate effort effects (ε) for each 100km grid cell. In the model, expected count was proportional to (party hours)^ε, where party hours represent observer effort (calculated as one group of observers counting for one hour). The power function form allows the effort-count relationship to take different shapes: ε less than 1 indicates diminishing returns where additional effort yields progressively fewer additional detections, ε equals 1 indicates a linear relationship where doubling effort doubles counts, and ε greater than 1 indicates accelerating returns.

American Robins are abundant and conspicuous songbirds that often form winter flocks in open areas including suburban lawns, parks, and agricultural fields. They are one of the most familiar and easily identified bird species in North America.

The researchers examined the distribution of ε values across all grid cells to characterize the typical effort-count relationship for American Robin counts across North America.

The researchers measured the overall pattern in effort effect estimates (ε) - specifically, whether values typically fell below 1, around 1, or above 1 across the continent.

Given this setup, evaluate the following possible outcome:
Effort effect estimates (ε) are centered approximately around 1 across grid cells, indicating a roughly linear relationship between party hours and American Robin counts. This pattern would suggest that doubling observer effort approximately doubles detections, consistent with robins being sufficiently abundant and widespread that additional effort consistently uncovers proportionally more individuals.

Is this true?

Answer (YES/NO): NO